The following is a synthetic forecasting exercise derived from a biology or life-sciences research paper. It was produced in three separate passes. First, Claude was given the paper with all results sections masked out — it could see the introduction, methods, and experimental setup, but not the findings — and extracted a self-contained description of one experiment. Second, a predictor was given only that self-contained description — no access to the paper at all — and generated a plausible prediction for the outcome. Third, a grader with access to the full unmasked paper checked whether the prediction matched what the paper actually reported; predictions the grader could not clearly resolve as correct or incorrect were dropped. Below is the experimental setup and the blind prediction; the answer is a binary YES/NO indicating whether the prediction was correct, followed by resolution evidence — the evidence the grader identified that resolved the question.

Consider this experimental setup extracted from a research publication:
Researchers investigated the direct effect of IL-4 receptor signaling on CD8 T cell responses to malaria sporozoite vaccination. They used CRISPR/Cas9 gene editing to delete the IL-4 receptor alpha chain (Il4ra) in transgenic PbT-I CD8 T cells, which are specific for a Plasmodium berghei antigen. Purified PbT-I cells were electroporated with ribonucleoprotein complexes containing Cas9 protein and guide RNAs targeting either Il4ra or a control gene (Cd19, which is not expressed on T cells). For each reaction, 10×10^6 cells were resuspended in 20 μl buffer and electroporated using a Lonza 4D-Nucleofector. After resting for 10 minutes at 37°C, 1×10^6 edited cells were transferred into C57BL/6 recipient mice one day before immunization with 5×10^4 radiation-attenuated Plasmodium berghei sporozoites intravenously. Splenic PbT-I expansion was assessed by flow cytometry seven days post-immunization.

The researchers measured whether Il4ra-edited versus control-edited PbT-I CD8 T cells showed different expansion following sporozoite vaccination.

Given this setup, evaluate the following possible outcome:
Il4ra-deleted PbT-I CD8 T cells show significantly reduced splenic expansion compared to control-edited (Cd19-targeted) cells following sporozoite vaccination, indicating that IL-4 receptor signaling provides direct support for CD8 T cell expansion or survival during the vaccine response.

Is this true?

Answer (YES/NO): YES